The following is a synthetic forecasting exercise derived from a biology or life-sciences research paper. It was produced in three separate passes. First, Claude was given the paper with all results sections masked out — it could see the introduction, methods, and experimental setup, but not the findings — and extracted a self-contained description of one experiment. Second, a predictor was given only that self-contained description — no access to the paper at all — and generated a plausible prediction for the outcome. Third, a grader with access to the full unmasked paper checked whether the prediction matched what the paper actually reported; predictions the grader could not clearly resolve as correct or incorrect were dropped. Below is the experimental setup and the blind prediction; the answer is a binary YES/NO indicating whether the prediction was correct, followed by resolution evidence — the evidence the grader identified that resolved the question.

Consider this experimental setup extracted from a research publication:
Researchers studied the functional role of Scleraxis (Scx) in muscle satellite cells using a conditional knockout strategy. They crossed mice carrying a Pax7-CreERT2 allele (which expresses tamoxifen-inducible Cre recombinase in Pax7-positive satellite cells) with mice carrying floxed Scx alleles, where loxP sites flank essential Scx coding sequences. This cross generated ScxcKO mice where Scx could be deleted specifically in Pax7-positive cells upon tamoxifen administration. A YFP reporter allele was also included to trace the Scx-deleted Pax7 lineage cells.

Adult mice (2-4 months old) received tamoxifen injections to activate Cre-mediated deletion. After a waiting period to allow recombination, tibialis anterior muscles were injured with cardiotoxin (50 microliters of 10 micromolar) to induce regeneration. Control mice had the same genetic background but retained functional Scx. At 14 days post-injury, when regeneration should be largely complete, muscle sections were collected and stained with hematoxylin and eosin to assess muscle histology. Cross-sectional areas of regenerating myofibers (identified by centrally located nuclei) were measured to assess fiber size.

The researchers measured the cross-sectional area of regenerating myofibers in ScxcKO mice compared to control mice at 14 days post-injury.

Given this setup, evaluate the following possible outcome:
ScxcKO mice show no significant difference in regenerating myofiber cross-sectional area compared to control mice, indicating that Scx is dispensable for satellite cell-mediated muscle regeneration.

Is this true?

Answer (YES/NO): NO